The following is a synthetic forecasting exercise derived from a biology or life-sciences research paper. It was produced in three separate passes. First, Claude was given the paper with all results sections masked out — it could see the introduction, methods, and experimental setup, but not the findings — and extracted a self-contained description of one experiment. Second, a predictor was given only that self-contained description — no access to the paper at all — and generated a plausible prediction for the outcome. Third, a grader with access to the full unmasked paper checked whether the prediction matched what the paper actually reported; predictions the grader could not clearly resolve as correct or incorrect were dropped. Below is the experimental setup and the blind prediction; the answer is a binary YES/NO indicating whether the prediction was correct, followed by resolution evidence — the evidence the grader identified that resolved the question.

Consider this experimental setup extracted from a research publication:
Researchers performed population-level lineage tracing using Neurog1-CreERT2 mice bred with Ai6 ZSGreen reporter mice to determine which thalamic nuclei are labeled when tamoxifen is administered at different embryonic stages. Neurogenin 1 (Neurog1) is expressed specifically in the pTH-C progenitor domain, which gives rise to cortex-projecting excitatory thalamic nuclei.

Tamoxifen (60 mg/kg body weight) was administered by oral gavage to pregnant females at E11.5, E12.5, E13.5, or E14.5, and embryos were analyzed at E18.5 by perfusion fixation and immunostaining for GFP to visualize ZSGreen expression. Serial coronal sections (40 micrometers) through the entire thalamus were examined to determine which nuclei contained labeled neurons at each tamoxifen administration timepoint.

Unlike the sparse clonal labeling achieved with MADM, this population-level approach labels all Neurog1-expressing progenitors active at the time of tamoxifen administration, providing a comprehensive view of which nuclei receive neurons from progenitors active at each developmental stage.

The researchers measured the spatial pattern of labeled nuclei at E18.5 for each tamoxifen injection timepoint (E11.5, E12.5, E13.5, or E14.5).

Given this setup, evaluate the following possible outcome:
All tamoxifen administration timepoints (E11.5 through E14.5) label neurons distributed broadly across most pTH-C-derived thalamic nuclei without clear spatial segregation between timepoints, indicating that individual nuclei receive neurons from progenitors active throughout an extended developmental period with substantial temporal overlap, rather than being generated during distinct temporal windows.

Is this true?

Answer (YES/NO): NO